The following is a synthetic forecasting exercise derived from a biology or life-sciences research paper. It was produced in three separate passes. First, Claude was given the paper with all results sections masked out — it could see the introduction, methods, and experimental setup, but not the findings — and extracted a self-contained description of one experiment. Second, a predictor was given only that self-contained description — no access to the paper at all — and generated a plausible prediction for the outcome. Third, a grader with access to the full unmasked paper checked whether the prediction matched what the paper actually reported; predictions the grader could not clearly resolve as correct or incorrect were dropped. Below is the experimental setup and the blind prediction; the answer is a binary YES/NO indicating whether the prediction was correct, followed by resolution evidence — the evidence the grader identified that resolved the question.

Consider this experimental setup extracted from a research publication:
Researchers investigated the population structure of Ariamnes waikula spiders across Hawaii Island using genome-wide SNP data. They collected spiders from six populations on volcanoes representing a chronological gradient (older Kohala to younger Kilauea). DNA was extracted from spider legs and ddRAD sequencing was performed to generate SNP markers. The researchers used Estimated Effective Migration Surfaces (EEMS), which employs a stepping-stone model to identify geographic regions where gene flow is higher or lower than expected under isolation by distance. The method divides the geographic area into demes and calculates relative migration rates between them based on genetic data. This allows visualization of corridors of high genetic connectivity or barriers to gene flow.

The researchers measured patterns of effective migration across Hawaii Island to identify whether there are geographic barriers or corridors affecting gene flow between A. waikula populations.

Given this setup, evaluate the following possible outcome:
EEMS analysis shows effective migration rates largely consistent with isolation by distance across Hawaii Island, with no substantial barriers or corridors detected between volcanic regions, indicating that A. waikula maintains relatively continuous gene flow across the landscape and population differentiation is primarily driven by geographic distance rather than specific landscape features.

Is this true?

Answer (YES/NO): NO